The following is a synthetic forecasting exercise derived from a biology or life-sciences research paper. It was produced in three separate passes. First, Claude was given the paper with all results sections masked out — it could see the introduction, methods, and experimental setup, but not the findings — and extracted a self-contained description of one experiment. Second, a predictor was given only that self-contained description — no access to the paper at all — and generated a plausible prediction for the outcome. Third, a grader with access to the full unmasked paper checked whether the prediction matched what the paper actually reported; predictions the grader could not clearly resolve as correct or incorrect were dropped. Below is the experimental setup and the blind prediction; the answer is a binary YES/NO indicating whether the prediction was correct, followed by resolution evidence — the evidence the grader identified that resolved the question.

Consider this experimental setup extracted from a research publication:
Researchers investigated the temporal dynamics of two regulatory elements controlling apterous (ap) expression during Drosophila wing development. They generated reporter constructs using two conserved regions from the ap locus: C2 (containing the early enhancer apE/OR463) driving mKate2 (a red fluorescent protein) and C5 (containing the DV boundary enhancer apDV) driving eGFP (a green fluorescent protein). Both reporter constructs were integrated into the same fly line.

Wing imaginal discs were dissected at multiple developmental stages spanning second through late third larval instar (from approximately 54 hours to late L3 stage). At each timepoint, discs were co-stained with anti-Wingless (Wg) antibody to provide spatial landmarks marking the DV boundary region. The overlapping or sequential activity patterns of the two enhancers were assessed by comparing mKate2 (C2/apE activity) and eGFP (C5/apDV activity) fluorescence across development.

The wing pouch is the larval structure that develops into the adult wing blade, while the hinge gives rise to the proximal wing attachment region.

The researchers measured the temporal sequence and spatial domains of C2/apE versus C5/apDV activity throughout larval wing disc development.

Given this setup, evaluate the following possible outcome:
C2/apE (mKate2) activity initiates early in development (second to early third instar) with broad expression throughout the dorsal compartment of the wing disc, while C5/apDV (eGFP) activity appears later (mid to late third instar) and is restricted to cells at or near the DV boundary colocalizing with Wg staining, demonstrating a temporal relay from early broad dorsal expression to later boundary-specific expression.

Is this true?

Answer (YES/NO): NO